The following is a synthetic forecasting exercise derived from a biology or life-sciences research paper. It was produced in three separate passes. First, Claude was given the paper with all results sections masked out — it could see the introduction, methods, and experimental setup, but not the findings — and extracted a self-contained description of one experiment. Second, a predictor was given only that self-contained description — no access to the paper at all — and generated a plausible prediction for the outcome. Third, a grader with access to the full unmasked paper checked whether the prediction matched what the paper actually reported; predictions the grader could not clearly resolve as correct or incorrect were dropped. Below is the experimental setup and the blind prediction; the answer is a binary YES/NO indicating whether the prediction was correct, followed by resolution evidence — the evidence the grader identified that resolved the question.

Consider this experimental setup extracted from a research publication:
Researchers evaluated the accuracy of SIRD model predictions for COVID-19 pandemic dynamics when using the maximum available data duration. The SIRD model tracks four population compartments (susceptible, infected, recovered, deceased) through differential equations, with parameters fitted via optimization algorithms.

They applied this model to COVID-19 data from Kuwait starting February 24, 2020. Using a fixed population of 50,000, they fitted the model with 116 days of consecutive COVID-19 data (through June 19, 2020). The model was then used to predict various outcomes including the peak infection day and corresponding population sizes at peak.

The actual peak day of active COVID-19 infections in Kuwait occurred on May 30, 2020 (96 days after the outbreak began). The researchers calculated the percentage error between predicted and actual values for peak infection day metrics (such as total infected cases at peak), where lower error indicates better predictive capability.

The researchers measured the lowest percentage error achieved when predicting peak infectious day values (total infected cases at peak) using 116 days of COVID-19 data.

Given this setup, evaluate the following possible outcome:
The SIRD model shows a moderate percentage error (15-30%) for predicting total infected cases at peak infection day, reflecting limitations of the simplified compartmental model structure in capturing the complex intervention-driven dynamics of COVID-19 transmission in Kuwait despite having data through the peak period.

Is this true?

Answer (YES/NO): YES